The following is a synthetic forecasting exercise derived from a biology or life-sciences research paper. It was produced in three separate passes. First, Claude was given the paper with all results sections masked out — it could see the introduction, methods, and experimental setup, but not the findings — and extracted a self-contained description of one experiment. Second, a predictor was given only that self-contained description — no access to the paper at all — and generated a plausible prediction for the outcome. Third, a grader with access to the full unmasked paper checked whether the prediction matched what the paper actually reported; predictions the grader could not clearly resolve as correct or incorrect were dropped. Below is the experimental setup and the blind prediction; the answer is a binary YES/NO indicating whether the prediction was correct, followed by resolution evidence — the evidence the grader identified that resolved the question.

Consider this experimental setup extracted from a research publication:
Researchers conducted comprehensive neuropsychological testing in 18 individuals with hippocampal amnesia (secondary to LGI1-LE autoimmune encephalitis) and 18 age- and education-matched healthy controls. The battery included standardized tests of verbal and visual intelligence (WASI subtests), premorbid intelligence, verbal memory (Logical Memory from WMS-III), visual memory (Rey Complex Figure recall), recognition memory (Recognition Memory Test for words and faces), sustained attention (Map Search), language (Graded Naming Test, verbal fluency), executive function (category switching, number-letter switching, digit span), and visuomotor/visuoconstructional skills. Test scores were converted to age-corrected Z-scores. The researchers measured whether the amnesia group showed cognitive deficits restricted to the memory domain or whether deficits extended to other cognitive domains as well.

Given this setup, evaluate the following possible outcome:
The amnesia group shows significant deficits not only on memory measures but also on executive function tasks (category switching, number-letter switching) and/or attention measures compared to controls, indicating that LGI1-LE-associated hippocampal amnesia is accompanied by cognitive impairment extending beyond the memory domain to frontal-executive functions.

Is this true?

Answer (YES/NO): NO